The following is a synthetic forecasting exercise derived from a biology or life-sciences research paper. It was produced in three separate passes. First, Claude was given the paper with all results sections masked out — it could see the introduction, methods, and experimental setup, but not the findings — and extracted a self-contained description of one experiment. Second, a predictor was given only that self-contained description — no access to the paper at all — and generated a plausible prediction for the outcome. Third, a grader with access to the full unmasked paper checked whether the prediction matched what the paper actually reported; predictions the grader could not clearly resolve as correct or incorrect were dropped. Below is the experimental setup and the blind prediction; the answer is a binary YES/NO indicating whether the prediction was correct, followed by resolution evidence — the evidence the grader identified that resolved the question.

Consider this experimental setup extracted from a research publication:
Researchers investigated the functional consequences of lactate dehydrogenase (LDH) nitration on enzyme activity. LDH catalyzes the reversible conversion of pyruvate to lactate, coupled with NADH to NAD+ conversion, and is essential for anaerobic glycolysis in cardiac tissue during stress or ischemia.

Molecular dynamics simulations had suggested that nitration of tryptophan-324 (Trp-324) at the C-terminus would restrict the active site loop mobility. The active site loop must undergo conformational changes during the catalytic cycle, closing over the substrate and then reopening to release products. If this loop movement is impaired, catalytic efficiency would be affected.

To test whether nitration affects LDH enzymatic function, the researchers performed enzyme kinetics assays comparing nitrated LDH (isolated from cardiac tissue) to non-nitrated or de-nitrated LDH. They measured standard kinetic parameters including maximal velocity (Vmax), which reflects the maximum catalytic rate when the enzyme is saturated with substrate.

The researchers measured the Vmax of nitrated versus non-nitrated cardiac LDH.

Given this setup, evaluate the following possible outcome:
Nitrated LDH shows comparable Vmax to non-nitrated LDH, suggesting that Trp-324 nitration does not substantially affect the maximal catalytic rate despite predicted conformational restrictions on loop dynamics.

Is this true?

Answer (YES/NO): NO